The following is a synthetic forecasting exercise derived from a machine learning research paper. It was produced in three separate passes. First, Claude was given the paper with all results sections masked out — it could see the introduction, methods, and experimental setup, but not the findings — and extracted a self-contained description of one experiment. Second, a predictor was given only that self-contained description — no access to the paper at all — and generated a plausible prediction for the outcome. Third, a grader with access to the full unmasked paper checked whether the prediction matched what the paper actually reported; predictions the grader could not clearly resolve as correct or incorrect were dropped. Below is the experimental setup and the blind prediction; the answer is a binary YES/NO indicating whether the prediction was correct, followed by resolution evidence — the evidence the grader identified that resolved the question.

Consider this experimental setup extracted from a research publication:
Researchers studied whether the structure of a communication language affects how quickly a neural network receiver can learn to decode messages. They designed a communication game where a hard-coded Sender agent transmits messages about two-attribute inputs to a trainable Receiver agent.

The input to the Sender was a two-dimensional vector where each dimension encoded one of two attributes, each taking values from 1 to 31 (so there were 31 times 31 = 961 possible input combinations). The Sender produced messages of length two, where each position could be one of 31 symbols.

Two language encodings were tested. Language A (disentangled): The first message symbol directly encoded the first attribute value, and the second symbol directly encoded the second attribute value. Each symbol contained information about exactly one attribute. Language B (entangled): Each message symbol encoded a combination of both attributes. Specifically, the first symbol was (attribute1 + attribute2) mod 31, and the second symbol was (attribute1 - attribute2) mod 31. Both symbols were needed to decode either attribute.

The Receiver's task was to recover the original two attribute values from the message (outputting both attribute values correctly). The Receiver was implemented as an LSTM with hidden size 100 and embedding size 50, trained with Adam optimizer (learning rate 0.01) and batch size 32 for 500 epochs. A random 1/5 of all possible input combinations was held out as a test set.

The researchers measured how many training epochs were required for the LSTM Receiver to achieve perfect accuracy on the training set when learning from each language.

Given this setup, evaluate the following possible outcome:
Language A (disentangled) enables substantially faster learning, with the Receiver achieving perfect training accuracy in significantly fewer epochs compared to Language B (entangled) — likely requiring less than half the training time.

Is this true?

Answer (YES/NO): YES